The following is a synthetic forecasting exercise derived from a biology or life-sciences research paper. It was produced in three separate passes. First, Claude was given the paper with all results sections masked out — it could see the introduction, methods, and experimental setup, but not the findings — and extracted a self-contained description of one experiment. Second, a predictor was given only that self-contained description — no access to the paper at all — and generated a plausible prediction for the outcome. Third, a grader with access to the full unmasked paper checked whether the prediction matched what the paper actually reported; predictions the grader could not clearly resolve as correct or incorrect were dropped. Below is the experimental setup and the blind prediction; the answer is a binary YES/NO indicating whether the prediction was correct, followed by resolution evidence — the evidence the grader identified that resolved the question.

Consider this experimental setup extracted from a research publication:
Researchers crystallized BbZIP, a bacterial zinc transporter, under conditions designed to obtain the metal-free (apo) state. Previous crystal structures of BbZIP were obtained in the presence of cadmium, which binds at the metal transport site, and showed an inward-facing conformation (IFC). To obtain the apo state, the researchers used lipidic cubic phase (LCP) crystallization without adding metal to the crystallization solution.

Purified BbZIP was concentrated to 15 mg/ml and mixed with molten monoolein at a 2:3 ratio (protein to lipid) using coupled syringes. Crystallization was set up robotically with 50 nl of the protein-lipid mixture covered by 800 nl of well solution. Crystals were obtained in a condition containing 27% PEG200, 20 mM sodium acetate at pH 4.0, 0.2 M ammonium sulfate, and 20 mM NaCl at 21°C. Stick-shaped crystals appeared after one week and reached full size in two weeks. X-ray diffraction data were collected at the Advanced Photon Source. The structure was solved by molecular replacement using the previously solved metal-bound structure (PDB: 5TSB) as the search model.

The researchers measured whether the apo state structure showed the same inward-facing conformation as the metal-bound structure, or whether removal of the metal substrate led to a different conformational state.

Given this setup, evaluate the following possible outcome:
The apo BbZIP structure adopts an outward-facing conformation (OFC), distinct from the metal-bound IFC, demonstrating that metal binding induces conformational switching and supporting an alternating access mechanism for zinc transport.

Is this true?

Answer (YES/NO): NO